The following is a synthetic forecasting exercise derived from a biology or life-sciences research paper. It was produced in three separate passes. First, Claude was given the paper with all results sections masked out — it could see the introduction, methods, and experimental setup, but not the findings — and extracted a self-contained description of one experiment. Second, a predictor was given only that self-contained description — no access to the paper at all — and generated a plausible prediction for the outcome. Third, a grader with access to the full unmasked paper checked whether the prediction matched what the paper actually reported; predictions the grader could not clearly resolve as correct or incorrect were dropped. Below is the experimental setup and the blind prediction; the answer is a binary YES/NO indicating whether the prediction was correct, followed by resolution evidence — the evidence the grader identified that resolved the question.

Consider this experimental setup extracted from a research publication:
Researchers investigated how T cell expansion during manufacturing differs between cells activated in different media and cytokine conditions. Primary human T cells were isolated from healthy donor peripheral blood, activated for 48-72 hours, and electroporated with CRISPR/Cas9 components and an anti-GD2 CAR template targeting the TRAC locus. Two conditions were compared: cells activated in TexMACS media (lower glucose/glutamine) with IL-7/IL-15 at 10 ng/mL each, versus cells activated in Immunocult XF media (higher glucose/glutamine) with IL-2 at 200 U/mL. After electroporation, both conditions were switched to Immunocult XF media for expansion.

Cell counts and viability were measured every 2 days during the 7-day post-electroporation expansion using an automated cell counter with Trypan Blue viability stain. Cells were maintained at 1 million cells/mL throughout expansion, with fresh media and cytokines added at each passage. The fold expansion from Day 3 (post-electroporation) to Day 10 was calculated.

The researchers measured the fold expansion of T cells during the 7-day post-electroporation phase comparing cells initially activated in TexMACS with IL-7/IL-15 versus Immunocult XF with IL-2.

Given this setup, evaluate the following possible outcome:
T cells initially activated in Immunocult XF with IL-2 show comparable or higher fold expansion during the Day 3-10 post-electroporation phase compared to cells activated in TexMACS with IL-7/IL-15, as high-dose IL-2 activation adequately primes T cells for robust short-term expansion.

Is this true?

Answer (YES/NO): YES